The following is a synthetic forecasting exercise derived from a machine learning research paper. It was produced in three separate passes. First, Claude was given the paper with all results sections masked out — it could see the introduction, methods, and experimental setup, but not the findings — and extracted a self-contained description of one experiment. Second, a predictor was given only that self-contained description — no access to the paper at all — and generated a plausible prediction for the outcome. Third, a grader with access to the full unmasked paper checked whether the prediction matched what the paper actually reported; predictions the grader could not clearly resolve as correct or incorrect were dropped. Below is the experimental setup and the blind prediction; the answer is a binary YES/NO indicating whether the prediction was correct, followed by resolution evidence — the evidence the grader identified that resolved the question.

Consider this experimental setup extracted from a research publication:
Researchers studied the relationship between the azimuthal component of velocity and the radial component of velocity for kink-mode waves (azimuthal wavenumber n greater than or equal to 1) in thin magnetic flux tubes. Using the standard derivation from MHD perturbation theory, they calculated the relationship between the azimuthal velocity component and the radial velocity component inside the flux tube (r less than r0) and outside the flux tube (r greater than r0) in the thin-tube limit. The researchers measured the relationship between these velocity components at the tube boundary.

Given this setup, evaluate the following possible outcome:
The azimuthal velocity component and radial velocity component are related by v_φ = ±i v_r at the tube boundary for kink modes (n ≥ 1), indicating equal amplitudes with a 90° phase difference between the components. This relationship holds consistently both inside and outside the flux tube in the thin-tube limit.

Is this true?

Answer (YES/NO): NO